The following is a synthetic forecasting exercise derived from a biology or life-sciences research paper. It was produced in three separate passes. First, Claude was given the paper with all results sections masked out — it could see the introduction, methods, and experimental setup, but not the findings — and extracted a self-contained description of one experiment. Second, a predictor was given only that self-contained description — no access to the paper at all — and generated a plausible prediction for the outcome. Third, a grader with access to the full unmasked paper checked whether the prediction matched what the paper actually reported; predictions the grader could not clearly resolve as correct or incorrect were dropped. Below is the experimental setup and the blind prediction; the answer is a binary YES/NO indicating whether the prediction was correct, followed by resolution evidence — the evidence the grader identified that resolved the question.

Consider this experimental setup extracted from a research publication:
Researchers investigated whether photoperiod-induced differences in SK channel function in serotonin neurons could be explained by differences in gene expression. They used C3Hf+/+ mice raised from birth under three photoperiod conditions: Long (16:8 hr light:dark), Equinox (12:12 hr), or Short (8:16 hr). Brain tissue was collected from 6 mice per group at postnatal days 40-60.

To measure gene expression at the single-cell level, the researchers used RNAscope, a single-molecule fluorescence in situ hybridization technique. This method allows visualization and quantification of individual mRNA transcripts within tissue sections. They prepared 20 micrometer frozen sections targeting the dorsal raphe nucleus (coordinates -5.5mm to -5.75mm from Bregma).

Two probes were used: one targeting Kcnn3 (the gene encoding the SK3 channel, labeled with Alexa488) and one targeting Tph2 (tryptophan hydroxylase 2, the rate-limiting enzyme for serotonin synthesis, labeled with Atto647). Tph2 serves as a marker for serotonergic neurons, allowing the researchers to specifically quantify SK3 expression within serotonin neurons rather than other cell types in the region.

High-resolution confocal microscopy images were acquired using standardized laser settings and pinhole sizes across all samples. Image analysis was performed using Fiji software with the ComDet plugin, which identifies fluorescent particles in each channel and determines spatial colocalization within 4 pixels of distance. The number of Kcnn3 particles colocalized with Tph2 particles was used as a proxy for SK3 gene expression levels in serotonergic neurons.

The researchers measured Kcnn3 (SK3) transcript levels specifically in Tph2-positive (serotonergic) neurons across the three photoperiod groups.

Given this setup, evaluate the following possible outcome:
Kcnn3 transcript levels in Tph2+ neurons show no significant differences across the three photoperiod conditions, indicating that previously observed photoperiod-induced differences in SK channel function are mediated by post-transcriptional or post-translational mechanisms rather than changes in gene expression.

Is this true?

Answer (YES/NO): YES